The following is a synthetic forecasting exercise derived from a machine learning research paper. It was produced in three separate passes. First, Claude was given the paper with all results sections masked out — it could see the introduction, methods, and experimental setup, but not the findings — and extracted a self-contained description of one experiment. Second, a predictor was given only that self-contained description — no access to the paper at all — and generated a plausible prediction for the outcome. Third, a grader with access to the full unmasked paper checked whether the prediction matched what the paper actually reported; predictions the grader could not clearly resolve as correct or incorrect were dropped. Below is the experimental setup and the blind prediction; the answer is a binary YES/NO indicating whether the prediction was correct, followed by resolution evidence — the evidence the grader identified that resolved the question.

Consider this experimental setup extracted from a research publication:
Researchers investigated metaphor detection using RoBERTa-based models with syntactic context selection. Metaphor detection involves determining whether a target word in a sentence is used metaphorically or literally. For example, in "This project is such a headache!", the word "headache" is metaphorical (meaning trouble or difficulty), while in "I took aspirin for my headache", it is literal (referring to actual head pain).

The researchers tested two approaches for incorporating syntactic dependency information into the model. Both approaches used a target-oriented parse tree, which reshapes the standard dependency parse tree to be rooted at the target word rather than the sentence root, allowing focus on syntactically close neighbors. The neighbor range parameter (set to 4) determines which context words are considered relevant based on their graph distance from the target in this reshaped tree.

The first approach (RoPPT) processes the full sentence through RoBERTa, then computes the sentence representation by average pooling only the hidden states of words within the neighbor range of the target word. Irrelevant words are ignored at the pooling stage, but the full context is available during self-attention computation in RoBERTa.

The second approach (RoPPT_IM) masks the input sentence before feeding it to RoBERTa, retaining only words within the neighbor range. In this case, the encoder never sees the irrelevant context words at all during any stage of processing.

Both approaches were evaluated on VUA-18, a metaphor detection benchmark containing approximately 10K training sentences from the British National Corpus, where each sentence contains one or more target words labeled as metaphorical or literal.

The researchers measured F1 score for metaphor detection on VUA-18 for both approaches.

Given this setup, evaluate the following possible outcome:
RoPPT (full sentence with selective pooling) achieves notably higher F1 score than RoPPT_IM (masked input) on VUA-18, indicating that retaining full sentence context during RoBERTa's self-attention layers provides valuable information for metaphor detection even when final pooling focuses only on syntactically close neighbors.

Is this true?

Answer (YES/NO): YES